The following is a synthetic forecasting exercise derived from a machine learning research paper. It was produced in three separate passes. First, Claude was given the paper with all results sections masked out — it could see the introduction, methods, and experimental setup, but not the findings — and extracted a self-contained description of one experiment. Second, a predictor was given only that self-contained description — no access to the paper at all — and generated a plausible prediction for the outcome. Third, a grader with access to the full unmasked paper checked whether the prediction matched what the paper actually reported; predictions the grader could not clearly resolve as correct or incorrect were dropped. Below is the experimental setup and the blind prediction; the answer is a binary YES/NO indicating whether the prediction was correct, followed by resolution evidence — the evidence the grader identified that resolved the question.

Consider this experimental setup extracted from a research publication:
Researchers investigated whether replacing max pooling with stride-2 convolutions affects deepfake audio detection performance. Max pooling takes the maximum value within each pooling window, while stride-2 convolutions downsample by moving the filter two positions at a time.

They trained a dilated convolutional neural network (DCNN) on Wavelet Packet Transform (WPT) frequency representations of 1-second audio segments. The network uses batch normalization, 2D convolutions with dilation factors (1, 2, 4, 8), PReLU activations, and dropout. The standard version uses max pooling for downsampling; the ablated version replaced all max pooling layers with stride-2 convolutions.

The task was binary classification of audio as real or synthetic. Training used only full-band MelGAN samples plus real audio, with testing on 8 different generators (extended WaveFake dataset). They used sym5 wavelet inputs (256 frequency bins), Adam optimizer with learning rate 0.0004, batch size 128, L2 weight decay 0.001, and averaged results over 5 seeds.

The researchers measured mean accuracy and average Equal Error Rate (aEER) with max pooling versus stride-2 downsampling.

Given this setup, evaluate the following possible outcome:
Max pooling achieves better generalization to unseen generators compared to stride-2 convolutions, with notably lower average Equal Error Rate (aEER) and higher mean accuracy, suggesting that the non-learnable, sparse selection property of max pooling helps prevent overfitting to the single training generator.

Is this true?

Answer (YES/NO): NO